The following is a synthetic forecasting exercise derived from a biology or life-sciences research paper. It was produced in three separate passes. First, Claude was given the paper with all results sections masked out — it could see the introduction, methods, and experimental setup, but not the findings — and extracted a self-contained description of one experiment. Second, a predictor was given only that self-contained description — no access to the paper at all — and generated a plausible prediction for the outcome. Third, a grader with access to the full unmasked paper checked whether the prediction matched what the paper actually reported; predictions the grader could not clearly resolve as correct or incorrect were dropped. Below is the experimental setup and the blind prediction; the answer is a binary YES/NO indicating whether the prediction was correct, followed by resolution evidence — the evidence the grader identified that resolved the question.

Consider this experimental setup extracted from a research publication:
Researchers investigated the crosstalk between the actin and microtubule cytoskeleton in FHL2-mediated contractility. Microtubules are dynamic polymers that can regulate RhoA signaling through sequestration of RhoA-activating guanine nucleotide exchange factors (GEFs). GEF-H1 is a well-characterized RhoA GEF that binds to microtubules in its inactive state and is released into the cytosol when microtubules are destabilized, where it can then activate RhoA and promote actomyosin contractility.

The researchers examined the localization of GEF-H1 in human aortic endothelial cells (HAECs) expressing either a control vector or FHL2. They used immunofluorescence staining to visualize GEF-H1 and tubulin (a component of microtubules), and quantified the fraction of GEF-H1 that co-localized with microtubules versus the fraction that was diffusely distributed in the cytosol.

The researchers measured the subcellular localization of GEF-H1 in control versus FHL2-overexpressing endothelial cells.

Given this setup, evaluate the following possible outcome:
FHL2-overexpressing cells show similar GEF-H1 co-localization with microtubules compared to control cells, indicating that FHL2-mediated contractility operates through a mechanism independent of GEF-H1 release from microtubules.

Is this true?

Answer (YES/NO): NO